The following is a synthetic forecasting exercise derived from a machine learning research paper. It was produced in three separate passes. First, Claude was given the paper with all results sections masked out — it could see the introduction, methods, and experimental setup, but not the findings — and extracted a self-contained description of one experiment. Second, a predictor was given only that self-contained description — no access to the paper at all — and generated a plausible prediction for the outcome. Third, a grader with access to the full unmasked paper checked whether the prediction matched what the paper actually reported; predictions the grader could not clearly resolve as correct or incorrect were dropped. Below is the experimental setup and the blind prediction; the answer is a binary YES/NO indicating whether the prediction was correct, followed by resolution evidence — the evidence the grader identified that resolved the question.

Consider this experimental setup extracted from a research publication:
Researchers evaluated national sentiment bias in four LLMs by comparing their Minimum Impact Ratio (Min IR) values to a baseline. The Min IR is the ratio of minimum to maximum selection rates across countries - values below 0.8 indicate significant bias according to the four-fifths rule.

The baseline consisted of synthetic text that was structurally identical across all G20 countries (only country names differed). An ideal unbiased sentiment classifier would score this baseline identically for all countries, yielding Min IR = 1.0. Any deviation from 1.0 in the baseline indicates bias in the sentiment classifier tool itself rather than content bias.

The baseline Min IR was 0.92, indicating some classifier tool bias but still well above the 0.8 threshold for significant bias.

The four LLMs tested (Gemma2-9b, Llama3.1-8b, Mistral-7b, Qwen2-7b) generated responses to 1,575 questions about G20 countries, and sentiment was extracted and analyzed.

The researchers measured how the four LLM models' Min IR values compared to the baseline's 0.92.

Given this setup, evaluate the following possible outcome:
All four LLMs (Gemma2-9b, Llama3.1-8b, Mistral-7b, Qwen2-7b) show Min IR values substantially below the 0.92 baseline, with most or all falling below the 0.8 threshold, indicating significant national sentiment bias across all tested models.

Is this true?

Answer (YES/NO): YES